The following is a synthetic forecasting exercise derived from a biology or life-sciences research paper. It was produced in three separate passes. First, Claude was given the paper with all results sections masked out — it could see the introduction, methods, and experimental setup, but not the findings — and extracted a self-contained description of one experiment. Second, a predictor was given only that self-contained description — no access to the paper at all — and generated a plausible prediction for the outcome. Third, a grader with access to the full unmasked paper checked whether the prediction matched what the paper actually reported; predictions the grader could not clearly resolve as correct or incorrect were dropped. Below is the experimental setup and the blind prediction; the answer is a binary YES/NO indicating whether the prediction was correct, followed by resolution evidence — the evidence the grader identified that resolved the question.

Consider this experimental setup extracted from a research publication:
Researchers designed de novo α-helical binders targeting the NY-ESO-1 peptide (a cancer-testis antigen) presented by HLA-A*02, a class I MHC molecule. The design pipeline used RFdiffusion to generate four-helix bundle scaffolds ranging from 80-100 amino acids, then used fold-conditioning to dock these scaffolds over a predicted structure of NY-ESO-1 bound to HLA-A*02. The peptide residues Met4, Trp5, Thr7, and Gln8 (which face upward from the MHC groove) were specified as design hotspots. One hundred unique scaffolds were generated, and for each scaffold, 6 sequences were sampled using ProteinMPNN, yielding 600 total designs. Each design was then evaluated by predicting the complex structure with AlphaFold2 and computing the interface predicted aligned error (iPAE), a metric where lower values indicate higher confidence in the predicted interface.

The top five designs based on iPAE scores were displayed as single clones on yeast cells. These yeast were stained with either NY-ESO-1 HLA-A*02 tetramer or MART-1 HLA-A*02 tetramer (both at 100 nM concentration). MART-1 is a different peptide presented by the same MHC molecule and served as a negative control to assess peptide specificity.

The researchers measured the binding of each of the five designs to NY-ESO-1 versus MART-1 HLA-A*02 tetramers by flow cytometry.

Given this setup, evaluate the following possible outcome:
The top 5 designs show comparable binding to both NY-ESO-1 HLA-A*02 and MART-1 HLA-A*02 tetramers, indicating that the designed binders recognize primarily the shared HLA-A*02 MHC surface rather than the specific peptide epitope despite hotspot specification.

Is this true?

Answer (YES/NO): NO